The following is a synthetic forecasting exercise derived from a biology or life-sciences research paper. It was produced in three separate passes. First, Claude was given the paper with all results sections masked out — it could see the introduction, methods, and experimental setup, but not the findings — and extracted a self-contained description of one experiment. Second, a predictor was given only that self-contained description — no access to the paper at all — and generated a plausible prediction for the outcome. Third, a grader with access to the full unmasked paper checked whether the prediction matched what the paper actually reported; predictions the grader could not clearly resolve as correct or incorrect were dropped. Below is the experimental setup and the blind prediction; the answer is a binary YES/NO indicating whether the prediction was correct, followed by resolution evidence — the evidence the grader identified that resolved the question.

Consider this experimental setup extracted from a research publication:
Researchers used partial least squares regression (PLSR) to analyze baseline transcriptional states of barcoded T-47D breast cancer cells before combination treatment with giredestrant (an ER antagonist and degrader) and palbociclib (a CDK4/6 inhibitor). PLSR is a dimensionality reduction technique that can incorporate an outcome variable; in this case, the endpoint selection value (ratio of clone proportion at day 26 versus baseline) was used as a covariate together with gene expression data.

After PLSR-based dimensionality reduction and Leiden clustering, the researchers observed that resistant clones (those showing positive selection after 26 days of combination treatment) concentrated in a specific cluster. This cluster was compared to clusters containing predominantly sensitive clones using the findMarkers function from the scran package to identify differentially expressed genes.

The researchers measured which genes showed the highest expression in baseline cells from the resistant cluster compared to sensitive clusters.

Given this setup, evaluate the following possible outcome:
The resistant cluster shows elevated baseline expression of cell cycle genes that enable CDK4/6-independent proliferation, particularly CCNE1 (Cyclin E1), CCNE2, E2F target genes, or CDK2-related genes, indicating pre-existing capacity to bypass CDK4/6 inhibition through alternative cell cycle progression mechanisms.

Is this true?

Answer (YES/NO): NO